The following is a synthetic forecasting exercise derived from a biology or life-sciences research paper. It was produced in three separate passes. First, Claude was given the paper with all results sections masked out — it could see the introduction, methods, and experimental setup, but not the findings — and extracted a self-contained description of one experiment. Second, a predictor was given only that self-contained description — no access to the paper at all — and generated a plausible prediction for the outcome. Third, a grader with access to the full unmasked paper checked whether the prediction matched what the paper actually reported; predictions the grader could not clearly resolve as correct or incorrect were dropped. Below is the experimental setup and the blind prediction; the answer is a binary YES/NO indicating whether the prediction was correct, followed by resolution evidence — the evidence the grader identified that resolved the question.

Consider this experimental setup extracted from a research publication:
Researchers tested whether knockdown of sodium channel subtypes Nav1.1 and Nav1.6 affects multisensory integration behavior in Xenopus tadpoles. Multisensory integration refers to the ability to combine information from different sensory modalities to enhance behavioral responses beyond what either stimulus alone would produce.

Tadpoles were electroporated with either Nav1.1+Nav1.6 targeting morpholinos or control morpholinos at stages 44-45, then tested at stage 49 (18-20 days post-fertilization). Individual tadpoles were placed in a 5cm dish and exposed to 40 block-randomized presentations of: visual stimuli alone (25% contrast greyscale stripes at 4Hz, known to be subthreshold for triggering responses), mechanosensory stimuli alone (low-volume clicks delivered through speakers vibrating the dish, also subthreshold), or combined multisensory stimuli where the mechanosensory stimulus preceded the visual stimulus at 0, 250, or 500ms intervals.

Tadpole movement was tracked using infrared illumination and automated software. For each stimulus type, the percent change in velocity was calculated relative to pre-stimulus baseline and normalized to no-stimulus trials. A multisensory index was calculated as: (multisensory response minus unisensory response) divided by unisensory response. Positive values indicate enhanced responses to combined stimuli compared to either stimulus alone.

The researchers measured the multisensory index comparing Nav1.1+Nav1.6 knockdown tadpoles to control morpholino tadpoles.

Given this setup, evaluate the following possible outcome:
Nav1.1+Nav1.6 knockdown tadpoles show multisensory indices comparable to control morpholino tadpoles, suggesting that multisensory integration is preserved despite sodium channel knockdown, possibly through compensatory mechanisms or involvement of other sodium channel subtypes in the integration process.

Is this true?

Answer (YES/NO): NO